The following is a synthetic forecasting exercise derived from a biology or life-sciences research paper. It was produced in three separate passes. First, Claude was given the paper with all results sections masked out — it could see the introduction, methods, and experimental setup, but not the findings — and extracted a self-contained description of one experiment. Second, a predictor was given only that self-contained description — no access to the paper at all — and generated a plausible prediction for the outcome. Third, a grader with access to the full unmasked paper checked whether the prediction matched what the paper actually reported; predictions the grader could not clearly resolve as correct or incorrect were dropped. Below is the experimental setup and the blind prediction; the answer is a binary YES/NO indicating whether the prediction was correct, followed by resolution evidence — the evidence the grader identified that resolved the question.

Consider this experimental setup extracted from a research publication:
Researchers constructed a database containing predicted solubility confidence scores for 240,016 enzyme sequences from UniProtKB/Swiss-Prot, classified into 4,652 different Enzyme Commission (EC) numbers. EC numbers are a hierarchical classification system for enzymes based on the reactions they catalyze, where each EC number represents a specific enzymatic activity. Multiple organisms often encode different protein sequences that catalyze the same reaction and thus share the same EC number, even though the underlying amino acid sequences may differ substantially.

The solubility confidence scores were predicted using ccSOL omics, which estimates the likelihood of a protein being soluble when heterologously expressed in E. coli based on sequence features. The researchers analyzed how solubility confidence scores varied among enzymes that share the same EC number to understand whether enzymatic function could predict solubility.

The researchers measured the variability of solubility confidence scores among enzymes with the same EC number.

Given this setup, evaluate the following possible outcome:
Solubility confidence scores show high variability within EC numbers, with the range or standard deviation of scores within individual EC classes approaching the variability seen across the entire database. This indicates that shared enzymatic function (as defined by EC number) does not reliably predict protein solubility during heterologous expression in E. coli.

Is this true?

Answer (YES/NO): YES